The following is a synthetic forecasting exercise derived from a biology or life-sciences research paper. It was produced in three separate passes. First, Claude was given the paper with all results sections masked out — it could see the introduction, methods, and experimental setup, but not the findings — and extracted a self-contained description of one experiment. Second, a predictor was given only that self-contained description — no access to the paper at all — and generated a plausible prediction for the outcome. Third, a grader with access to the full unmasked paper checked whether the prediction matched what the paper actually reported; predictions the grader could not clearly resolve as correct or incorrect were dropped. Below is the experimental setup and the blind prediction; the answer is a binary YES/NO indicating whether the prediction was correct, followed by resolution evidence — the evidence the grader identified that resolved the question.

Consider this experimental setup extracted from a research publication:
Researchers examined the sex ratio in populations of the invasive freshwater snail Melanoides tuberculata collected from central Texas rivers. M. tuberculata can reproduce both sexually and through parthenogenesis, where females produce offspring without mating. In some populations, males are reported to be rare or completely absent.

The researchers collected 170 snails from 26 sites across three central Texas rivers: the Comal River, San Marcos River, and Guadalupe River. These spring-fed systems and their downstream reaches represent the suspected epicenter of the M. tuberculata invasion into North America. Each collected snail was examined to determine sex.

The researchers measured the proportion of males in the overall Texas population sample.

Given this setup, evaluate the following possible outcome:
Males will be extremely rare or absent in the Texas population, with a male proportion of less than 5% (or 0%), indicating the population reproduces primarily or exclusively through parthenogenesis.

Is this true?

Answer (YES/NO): YES